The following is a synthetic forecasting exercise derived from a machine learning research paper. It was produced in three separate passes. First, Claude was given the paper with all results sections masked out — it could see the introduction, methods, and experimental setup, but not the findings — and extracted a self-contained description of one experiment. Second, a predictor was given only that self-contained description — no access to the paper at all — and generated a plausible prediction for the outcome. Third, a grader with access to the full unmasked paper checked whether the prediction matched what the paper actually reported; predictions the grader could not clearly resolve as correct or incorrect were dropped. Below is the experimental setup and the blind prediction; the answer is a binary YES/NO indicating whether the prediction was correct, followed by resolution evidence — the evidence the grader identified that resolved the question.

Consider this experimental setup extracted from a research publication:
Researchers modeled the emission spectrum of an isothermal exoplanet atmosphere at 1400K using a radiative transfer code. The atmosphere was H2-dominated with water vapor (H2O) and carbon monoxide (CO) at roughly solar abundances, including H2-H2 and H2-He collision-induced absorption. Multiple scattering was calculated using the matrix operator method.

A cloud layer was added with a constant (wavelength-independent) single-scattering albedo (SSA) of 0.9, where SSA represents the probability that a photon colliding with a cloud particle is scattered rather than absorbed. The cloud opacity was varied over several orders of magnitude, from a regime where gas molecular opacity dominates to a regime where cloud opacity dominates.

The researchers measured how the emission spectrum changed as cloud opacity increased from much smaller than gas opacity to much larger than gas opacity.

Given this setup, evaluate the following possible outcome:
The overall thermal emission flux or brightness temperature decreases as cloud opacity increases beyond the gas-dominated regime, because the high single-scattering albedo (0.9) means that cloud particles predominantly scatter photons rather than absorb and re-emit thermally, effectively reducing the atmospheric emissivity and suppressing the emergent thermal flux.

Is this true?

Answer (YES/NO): YES